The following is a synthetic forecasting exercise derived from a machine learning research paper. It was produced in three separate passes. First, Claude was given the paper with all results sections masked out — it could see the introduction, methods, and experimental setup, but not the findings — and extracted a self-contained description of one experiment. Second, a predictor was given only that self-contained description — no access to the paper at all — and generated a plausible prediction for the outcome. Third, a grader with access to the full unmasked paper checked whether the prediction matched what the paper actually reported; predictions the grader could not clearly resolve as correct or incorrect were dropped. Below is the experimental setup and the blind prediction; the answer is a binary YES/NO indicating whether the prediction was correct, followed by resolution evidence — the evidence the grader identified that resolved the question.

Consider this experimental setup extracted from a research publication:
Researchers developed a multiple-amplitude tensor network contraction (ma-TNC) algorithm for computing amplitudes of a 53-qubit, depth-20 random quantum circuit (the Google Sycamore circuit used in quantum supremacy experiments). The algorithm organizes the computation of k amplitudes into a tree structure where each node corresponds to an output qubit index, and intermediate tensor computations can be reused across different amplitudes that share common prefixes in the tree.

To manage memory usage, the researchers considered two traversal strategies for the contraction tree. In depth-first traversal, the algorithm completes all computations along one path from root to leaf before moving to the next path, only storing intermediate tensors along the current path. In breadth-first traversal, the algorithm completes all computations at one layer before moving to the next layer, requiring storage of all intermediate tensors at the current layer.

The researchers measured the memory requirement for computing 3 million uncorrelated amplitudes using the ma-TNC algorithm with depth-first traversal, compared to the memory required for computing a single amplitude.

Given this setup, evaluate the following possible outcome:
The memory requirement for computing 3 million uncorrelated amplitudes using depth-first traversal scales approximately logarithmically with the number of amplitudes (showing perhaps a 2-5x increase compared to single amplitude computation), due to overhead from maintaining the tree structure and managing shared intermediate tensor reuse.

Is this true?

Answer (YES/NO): YES